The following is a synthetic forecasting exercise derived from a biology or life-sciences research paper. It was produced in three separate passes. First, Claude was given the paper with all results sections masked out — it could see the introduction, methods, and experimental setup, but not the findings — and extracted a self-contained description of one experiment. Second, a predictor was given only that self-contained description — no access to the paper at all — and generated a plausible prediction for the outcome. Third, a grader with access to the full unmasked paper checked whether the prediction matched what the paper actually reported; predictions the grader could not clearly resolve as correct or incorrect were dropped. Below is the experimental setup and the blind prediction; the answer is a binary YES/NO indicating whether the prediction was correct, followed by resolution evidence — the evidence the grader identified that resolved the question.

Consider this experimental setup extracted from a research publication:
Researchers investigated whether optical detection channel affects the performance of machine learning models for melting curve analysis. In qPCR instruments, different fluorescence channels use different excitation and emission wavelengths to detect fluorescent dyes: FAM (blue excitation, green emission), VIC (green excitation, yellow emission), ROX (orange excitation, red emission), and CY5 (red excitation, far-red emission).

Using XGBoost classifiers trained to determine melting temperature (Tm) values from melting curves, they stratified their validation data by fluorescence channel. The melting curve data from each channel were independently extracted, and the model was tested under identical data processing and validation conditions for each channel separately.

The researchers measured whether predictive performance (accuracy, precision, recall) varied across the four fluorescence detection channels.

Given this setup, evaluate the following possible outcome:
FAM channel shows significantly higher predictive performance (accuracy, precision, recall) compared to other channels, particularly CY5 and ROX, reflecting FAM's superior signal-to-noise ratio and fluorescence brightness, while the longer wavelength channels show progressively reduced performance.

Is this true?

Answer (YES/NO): NO